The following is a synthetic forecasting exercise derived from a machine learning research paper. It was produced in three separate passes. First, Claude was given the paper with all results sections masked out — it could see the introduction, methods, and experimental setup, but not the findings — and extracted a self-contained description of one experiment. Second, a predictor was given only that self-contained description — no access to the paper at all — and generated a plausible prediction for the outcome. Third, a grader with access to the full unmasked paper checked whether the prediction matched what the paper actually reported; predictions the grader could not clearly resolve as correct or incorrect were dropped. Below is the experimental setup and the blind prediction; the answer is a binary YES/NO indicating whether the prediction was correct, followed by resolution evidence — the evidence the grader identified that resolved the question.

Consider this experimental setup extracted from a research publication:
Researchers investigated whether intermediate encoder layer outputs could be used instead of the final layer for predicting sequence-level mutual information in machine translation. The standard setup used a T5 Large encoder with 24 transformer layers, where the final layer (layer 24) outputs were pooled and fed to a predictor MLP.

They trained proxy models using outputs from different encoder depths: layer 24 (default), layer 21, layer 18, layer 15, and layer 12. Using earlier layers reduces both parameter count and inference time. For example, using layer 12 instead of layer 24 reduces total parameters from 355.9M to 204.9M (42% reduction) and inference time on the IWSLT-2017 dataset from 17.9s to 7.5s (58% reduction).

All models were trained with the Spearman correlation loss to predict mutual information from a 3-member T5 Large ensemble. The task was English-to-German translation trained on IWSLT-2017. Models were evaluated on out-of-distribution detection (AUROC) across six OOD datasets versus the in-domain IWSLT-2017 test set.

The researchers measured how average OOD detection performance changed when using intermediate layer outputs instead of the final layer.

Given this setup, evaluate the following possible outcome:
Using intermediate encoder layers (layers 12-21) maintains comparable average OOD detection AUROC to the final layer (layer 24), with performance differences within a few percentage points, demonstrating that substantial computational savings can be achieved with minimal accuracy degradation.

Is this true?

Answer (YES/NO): YES